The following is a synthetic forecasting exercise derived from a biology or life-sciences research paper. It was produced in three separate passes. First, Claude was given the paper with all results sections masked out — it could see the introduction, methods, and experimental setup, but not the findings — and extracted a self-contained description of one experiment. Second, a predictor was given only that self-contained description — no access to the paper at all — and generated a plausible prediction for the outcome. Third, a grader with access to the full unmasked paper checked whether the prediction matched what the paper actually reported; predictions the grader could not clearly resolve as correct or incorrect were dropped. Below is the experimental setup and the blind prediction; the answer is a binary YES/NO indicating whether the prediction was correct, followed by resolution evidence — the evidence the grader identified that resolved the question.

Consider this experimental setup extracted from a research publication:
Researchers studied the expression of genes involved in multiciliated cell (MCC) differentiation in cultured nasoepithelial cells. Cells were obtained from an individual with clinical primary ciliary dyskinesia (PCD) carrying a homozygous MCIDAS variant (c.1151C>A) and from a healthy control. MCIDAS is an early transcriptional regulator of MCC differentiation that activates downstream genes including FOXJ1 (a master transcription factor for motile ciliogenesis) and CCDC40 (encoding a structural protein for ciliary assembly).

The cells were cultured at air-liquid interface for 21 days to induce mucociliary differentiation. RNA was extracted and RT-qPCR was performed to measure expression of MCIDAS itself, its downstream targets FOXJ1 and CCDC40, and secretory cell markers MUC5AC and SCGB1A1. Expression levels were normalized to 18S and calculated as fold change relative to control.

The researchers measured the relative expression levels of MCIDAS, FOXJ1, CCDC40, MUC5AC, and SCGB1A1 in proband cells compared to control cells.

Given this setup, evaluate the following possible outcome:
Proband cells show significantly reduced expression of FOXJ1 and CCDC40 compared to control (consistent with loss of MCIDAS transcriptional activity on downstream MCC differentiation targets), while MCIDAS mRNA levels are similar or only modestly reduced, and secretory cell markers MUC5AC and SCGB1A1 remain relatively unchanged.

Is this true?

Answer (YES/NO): YES